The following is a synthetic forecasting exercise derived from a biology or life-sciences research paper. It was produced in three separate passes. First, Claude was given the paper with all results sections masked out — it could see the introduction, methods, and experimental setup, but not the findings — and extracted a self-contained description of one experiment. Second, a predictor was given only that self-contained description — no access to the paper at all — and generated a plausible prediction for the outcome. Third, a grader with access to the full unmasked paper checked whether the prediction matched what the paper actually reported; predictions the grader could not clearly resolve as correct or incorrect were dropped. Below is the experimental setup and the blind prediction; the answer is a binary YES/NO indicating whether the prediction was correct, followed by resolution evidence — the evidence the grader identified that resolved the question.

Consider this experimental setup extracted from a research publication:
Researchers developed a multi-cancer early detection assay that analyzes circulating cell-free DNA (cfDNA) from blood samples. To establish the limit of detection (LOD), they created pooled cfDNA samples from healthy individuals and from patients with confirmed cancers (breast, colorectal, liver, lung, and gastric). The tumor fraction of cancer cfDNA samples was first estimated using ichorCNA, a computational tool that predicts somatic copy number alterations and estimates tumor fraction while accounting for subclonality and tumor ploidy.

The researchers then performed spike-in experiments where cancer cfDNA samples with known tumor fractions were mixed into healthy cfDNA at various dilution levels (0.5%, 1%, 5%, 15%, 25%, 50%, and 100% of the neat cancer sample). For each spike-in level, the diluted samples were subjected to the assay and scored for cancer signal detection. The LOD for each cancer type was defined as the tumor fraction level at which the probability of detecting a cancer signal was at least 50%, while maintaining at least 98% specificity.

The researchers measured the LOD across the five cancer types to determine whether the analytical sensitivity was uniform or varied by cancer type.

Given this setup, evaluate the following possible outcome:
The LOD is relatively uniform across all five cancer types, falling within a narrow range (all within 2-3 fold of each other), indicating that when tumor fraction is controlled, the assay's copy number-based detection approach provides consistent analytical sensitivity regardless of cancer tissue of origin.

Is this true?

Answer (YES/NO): NO